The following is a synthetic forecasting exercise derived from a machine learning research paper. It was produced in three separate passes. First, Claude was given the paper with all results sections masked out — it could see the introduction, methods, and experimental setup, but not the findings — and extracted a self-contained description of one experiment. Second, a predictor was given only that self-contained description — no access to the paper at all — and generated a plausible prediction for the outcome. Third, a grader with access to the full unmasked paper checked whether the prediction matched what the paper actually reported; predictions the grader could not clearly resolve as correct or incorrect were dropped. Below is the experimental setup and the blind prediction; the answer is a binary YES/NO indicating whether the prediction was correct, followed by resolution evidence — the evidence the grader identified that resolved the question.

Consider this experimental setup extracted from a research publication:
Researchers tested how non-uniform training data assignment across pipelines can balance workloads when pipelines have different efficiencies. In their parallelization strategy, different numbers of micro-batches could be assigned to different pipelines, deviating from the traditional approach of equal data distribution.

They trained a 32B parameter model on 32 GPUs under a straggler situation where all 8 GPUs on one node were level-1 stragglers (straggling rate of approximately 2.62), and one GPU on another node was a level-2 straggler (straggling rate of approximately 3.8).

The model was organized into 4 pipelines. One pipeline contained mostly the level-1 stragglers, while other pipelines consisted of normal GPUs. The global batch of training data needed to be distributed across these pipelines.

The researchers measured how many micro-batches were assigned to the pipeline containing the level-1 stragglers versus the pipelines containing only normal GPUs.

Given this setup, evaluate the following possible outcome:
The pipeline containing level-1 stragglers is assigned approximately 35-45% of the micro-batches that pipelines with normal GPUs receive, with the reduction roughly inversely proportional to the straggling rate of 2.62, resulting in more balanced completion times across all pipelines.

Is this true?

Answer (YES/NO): YES